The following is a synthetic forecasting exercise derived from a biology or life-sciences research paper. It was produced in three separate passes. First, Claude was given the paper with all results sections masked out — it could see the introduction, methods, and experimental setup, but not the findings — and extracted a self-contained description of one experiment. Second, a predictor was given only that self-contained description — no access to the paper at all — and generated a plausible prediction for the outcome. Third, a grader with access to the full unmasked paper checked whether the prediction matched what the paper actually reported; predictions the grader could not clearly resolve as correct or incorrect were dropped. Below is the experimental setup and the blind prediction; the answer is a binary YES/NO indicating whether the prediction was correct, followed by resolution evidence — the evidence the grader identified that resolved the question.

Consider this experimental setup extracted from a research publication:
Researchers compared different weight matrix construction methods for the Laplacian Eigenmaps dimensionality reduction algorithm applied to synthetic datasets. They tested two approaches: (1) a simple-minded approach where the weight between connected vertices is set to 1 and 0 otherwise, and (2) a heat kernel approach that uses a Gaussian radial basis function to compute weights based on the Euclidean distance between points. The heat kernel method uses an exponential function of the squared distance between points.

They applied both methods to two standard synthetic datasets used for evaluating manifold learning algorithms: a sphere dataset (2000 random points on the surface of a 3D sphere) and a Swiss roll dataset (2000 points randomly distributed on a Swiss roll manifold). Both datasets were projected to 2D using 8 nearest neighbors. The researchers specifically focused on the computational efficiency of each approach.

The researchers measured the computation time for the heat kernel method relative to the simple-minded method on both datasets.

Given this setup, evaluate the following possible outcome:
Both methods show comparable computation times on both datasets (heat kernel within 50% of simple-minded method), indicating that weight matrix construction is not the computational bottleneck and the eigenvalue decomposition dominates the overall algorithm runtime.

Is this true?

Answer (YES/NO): NO